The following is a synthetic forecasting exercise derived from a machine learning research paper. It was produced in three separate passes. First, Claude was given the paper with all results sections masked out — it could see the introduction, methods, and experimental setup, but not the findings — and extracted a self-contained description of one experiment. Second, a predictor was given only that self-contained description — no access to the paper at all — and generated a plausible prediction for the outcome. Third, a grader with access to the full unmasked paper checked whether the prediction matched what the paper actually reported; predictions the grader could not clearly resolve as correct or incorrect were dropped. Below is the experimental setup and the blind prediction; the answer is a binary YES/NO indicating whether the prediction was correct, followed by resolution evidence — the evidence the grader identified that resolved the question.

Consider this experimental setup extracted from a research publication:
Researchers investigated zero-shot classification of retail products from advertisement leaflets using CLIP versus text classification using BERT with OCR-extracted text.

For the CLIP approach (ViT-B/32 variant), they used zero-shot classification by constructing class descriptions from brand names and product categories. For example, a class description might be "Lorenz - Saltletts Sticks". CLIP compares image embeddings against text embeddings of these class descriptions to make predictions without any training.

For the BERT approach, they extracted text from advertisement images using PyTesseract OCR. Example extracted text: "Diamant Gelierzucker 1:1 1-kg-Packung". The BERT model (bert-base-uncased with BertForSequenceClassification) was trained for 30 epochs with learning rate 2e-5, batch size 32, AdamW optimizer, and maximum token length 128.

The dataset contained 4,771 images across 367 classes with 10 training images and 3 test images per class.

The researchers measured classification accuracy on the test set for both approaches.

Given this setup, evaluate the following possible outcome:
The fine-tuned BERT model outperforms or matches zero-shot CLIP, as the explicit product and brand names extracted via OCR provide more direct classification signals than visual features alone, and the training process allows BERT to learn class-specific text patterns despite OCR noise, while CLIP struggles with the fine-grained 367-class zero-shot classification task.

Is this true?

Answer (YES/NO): YES